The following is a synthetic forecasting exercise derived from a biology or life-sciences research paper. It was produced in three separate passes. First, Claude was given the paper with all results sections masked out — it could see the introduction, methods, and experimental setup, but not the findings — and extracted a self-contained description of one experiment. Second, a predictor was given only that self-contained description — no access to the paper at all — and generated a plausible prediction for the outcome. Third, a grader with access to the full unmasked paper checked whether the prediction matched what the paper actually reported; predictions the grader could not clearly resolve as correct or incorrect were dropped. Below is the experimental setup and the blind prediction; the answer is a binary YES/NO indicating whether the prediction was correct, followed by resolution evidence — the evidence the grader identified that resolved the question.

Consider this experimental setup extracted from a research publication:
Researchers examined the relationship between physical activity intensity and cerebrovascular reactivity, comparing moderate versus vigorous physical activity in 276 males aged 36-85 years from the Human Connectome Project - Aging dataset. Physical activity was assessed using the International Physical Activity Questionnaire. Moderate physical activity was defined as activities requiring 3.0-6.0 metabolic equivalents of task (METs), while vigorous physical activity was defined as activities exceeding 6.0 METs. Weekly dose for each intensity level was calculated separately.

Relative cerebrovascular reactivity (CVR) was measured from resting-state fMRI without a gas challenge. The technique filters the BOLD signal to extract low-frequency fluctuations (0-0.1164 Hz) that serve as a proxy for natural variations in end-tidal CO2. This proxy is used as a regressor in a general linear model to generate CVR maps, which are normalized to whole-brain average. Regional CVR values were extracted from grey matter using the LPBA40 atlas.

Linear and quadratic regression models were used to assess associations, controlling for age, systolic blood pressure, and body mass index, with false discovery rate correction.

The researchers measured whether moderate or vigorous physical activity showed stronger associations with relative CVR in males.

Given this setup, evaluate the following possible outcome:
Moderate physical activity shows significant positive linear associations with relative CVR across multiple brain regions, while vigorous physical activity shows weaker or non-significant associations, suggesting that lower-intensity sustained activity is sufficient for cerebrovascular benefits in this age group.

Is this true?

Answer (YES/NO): NO